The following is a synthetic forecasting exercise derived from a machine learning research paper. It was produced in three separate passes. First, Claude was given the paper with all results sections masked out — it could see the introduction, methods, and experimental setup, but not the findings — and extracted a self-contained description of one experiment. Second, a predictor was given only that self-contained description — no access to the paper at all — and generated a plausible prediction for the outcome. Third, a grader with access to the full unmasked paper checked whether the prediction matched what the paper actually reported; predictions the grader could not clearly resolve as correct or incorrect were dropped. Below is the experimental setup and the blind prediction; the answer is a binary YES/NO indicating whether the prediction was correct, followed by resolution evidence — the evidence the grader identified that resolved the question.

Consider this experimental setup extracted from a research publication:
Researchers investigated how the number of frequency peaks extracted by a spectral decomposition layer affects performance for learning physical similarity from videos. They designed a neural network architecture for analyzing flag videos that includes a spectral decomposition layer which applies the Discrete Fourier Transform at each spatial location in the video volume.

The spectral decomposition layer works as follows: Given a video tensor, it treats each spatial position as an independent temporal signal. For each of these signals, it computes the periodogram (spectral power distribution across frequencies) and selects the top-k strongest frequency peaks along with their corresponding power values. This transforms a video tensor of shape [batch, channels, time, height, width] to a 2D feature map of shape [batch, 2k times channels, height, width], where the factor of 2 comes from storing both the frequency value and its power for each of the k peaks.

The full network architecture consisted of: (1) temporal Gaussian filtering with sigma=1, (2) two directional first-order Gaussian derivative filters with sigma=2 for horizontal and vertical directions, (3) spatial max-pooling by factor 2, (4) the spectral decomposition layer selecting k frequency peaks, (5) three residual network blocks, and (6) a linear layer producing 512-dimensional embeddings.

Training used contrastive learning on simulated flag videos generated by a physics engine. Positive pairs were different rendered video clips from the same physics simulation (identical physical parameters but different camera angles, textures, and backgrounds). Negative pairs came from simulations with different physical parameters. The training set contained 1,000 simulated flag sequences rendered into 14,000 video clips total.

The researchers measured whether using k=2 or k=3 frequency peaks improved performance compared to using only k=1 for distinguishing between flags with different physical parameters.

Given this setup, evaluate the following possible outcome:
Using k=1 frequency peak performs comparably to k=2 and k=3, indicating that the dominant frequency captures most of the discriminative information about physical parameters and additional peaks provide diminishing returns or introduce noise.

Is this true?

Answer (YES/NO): YES